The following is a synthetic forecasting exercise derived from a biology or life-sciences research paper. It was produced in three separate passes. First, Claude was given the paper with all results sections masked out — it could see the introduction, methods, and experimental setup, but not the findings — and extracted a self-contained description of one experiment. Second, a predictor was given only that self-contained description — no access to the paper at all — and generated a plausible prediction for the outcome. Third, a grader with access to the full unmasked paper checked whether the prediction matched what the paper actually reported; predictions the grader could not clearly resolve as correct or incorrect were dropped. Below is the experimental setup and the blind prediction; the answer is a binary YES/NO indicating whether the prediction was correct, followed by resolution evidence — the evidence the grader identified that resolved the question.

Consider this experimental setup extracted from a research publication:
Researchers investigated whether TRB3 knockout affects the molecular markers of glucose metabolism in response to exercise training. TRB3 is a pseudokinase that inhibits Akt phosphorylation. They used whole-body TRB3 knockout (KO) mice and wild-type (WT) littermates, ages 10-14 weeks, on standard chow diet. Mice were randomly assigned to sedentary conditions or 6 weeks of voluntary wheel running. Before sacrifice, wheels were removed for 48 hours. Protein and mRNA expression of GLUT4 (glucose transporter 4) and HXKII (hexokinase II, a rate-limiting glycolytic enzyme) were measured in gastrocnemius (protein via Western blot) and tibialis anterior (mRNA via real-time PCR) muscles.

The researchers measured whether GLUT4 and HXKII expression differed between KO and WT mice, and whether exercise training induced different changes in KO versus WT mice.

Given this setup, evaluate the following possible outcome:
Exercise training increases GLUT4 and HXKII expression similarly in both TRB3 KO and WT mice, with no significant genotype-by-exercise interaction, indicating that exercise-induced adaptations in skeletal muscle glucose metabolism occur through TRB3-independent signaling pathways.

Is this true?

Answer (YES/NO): NO